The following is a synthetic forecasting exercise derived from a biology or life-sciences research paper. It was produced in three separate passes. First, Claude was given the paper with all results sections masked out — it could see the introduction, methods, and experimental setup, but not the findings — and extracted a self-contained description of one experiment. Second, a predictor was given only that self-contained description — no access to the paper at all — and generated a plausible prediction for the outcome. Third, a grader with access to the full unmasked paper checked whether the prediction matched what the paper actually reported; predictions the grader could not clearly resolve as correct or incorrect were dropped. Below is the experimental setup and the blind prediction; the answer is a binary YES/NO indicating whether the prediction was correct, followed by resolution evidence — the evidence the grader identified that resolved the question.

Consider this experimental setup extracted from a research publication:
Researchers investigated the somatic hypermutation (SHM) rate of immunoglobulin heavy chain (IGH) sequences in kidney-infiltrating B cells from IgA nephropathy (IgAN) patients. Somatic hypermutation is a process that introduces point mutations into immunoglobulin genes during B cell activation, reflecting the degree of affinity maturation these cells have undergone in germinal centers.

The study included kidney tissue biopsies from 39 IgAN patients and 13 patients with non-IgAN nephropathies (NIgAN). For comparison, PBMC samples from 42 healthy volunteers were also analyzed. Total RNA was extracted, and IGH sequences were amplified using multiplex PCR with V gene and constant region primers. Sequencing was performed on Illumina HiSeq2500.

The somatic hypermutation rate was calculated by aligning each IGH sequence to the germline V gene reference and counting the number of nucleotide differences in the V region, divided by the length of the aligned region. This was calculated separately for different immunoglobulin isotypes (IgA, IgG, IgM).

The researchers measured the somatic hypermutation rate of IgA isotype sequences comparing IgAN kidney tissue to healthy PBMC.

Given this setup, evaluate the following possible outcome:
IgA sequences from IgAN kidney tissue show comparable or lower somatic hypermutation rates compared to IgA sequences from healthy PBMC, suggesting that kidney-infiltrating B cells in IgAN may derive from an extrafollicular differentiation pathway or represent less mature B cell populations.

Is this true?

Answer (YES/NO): YES